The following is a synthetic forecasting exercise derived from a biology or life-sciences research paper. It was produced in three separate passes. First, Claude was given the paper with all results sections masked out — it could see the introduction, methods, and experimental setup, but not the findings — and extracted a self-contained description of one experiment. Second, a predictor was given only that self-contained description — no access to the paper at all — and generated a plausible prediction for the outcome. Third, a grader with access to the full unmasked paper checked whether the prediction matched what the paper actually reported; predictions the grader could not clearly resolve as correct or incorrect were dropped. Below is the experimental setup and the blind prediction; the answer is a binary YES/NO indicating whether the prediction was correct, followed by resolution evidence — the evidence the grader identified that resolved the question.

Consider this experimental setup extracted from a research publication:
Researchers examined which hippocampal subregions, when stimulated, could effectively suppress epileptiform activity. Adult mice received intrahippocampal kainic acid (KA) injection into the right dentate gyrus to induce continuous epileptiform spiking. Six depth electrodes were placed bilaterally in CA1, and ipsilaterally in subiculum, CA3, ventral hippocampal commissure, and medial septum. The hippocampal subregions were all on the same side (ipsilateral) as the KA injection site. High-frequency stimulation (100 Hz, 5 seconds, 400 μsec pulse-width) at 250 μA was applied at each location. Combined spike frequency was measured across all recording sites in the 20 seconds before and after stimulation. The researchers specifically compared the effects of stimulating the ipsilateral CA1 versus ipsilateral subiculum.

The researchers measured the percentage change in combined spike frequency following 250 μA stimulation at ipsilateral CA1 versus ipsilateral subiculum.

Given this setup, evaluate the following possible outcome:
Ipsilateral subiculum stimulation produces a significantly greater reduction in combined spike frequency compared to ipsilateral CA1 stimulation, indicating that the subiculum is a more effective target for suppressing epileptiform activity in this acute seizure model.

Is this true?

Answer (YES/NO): NO